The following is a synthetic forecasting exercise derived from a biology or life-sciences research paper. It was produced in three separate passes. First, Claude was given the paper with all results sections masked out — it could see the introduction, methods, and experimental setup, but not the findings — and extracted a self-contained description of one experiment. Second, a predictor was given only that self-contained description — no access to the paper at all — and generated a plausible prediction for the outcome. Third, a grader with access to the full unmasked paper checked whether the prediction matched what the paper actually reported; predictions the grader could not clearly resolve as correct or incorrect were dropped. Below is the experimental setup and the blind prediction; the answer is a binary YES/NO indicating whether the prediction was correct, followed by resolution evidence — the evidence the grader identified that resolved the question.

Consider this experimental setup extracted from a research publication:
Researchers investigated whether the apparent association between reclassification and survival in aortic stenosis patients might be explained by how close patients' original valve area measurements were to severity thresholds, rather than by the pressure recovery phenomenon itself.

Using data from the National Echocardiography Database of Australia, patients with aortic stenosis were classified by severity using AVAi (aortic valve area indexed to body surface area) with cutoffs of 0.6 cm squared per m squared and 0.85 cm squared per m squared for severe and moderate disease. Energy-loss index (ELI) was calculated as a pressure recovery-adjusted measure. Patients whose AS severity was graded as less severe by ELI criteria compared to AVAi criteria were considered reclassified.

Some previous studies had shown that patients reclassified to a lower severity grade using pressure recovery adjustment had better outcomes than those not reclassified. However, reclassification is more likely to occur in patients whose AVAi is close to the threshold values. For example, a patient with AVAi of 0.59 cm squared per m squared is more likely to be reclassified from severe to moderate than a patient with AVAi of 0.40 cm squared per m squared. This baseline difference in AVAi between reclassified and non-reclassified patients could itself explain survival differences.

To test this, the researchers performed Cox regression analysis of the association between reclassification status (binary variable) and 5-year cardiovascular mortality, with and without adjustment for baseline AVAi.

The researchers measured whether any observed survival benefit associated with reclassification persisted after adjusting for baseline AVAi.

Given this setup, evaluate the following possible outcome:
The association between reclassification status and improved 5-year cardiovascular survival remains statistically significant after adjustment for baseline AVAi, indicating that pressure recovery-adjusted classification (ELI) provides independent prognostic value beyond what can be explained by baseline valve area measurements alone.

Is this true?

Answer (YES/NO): NO